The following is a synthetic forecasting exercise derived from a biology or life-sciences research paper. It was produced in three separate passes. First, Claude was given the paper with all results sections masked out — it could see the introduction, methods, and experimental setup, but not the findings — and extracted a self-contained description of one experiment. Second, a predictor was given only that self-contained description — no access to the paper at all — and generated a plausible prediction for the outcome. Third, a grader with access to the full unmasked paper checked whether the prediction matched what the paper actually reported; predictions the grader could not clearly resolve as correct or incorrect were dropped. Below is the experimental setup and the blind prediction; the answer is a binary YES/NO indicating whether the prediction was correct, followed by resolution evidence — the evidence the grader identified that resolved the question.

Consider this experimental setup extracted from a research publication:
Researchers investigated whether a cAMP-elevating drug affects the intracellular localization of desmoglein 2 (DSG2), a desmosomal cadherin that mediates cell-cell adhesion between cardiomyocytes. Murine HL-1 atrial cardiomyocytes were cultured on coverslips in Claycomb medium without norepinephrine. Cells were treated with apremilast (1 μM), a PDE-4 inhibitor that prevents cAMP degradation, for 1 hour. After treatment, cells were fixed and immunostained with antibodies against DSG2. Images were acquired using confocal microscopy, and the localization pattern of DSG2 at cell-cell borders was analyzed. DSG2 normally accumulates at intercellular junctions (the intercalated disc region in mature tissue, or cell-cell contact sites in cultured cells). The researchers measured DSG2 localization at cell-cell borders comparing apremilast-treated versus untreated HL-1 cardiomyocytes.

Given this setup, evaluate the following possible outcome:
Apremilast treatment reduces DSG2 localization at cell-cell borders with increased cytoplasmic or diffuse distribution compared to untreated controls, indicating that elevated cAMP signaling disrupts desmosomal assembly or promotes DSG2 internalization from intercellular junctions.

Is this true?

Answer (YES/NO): NO